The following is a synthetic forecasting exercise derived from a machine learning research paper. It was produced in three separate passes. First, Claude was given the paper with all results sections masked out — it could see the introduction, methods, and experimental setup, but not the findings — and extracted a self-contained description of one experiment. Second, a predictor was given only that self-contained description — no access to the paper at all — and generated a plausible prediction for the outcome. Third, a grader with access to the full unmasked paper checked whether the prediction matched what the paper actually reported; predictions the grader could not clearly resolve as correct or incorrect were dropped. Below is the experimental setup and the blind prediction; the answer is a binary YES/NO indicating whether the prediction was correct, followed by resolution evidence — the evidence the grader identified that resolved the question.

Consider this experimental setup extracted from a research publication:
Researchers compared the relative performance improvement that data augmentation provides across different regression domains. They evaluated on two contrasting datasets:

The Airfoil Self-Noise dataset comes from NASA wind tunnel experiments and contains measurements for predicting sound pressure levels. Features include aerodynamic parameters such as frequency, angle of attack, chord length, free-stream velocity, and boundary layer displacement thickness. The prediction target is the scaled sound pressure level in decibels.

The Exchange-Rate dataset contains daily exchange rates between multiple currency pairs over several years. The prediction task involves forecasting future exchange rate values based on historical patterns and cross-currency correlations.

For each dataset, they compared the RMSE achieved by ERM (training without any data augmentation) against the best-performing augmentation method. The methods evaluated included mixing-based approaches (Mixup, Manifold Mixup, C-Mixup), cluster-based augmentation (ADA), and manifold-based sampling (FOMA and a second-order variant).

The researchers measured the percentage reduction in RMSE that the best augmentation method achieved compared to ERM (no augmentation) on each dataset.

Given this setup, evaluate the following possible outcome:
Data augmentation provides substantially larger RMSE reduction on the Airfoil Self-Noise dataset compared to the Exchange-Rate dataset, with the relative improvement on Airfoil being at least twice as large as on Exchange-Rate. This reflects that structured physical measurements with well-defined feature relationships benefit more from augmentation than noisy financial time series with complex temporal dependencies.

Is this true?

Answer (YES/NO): NO